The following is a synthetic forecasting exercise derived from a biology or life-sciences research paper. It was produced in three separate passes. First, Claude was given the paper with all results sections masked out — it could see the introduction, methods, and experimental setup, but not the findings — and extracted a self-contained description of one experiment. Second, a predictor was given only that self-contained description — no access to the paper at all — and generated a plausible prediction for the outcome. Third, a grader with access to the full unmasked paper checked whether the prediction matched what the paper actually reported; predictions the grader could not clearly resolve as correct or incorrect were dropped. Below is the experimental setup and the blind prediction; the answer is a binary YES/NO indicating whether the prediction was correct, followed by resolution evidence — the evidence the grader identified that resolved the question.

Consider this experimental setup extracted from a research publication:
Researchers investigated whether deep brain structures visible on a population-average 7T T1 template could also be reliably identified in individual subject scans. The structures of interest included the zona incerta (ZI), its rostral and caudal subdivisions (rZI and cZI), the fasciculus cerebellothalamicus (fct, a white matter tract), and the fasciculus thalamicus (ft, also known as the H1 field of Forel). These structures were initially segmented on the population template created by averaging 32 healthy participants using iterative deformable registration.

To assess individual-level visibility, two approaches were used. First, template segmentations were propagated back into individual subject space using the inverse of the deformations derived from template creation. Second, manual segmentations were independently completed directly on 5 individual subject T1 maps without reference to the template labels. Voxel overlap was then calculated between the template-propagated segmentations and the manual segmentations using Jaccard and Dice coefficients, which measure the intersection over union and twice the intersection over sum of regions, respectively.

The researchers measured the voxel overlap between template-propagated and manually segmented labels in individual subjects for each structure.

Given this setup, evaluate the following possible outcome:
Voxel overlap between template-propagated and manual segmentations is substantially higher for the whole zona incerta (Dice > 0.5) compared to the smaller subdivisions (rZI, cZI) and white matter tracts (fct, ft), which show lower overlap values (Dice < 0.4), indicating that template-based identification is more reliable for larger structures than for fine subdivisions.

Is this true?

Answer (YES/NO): NO